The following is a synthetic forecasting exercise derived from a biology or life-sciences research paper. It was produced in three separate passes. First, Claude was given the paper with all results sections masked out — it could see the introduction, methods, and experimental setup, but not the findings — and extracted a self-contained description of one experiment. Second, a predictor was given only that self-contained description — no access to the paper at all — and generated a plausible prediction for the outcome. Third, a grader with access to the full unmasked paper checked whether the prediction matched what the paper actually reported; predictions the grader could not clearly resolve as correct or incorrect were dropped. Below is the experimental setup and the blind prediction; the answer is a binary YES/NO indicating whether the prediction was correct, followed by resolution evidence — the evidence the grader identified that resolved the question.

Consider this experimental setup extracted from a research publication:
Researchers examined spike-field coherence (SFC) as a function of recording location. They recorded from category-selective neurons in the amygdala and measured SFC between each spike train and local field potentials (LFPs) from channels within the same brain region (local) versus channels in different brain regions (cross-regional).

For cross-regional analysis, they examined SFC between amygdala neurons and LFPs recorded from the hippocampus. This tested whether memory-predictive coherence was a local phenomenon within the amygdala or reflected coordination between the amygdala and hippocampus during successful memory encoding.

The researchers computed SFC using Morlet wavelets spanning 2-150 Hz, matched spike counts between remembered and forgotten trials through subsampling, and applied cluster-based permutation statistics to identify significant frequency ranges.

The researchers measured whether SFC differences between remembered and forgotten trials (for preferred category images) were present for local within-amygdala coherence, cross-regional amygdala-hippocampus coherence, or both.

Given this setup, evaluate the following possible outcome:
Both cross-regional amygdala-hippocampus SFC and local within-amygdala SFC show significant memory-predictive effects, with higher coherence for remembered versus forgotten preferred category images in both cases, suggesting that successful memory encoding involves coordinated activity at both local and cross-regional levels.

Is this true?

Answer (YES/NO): YES